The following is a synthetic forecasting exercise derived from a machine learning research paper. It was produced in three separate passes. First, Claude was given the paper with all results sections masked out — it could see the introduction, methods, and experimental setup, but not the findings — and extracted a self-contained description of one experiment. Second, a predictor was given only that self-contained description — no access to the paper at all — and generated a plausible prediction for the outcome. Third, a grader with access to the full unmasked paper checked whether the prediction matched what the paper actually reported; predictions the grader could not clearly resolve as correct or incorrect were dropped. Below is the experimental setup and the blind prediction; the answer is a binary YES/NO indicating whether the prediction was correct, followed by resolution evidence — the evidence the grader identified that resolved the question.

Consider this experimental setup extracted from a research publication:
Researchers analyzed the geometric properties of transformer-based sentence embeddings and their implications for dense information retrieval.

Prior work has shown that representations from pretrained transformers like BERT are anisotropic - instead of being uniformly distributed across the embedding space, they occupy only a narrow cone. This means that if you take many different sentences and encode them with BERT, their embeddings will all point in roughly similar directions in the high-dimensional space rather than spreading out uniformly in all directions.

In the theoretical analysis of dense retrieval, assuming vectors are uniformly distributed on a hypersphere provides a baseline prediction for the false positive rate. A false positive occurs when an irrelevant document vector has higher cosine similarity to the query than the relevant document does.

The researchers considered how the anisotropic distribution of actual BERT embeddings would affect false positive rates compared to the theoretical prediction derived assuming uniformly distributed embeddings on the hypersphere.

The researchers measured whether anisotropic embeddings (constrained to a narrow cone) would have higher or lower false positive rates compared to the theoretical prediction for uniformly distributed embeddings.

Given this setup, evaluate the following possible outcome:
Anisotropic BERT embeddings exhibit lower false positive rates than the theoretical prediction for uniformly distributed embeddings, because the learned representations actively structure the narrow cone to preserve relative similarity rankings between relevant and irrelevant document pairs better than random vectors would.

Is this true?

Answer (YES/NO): NO